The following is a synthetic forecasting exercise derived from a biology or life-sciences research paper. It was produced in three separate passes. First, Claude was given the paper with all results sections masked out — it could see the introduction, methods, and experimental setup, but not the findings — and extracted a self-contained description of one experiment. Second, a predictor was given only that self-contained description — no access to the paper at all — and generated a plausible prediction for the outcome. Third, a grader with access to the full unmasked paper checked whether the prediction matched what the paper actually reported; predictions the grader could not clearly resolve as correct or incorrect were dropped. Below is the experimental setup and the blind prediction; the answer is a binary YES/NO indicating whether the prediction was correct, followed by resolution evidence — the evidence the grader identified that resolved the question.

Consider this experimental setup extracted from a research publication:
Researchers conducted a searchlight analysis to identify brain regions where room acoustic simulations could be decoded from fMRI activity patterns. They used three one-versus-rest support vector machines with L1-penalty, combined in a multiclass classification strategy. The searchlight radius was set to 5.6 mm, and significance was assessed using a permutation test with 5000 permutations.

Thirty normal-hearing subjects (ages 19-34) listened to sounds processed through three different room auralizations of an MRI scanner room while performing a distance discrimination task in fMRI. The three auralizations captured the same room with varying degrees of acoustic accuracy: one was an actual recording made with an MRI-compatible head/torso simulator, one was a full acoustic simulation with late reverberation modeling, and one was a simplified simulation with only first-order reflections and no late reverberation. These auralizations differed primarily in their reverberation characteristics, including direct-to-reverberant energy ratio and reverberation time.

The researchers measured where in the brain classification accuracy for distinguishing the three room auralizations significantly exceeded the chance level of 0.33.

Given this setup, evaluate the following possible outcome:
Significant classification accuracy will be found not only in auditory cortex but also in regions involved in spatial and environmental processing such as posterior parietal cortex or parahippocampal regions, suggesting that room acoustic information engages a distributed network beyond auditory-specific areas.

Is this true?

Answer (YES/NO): NO